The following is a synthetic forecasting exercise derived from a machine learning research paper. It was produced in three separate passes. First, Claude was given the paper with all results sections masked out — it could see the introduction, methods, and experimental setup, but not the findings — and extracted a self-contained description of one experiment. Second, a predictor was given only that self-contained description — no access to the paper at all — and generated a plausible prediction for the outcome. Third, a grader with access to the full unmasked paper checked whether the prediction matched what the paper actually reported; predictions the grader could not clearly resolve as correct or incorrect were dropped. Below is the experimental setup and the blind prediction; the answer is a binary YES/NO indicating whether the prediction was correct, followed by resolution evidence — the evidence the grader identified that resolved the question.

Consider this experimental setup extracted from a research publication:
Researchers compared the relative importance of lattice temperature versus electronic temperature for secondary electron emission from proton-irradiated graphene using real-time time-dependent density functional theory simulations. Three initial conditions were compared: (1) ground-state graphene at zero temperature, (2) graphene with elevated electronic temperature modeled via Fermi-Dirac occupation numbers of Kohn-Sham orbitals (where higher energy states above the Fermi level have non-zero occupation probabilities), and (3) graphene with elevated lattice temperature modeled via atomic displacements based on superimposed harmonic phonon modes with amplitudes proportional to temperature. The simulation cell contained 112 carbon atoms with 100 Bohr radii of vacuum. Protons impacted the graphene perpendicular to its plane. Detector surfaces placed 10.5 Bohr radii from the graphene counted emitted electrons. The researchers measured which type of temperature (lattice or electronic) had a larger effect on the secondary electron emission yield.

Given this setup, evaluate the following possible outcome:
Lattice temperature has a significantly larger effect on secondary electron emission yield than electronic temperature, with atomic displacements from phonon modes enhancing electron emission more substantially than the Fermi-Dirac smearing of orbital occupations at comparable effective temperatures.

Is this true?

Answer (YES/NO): YES